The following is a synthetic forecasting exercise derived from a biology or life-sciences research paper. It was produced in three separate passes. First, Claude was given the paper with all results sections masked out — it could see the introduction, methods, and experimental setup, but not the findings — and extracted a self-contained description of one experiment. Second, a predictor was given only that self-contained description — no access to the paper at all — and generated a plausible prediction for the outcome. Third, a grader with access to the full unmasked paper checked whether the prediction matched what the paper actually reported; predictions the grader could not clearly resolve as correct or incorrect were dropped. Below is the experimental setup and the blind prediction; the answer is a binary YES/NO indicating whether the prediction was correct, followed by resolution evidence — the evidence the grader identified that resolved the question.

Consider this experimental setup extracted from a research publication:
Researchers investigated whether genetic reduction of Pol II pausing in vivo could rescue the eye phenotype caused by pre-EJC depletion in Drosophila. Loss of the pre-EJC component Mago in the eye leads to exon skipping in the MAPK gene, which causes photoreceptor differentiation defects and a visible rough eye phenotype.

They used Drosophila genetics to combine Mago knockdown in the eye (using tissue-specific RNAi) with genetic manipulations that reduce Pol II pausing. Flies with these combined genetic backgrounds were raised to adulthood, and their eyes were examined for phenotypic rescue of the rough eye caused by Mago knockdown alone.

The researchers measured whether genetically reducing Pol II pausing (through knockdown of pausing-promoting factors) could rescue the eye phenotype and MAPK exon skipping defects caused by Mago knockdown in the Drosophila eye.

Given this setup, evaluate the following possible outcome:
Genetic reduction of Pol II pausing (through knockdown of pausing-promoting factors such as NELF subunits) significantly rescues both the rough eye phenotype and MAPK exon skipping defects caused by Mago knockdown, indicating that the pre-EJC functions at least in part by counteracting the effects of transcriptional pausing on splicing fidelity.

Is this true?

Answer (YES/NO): NO